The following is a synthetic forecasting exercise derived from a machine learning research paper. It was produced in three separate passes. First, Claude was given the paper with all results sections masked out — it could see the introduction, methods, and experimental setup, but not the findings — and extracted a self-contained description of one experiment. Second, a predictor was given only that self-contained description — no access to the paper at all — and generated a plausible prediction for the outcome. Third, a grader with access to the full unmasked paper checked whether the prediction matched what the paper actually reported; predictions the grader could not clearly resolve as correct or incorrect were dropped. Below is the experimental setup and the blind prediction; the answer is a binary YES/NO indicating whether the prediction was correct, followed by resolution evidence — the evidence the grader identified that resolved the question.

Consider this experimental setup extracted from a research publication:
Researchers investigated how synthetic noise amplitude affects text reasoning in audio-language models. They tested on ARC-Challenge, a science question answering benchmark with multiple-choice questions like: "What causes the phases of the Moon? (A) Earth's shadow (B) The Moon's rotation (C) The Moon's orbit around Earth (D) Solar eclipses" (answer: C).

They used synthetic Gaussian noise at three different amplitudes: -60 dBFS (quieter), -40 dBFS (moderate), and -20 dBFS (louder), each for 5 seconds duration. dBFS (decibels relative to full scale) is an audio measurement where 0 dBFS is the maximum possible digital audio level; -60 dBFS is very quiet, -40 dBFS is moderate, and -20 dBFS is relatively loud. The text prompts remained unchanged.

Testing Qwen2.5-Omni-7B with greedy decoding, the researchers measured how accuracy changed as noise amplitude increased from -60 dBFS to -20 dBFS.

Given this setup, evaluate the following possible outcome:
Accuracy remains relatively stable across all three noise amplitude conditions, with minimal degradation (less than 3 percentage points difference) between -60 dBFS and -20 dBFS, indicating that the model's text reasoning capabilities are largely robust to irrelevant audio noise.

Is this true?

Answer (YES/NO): NO